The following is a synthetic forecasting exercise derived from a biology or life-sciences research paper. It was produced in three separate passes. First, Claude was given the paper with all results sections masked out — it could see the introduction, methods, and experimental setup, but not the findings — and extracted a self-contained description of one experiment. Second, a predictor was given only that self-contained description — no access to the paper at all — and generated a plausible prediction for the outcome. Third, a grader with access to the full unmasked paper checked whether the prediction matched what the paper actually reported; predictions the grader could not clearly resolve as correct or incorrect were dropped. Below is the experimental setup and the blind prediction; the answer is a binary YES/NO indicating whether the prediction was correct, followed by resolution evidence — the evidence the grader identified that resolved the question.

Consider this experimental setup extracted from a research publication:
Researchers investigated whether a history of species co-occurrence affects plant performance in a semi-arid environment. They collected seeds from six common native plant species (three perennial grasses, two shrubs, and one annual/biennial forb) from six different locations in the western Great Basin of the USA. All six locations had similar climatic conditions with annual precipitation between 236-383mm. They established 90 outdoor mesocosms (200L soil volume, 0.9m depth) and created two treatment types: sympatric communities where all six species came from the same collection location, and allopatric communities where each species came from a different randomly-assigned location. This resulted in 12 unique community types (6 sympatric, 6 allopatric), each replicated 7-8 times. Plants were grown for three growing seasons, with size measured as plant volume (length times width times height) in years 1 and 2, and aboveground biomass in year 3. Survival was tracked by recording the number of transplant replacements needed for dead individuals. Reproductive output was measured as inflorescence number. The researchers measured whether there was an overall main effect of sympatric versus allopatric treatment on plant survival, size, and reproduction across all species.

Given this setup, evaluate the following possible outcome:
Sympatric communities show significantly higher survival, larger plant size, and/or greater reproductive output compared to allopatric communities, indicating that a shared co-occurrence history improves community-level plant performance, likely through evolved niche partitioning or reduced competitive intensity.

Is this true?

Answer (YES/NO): NO